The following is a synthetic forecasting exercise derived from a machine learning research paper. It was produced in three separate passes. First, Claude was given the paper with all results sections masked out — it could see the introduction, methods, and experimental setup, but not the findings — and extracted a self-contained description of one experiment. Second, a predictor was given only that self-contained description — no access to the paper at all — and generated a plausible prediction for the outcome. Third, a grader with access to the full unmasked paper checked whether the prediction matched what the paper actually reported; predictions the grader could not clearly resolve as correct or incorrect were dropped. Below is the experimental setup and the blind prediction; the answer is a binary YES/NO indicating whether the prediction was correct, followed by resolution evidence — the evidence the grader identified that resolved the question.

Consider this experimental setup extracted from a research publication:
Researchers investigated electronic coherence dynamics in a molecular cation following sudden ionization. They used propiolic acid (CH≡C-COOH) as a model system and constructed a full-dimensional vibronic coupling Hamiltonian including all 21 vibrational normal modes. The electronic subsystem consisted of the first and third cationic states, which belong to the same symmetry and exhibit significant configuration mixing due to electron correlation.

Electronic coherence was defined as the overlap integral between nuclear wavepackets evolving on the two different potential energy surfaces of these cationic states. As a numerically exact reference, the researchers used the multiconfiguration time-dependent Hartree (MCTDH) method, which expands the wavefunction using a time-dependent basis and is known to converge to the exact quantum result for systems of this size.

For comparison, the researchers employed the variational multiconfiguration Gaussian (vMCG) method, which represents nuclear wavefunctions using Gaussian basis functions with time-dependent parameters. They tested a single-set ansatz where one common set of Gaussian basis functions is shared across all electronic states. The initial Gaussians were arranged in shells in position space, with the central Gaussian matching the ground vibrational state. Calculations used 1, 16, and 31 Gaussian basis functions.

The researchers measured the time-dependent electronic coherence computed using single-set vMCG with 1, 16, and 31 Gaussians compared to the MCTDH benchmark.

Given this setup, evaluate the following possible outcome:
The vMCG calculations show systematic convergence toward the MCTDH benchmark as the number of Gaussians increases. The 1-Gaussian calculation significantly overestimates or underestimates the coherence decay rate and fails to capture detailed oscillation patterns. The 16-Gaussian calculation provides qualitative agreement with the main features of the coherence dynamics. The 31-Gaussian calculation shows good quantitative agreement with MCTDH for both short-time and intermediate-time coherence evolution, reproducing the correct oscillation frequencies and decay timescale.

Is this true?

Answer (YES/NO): NO